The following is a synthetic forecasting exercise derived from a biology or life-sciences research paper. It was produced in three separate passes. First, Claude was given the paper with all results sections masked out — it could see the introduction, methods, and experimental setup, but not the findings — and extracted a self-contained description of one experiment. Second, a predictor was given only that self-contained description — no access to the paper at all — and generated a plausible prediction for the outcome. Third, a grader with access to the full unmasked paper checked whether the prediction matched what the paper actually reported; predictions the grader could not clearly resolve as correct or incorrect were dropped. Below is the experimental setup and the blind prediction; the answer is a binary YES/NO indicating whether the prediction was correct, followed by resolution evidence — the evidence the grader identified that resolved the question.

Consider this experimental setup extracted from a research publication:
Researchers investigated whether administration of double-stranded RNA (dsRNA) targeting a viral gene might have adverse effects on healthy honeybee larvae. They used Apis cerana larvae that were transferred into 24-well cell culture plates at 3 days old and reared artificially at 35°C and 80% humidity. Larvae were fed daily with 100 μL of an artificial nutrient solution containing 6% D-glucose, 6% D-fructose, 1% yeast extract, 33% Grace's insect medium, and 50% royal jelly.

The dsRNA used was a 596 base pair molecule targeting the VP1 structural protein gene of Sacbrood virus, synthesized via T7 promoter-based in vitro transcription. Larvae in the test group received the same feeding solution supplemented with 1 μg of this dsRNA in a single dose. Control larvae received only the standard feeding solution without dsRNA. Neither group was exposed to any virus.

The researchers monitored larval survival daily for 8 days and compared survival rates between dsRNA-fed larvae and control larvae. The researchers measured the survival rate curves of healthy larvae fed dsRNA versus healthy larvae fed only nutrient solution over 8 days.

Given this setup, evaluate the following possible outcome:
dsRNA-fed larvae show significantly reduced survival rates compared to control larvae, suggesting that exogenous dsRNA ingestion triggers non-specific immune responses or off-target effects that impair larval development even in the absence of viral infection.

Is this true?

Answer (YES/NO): NO